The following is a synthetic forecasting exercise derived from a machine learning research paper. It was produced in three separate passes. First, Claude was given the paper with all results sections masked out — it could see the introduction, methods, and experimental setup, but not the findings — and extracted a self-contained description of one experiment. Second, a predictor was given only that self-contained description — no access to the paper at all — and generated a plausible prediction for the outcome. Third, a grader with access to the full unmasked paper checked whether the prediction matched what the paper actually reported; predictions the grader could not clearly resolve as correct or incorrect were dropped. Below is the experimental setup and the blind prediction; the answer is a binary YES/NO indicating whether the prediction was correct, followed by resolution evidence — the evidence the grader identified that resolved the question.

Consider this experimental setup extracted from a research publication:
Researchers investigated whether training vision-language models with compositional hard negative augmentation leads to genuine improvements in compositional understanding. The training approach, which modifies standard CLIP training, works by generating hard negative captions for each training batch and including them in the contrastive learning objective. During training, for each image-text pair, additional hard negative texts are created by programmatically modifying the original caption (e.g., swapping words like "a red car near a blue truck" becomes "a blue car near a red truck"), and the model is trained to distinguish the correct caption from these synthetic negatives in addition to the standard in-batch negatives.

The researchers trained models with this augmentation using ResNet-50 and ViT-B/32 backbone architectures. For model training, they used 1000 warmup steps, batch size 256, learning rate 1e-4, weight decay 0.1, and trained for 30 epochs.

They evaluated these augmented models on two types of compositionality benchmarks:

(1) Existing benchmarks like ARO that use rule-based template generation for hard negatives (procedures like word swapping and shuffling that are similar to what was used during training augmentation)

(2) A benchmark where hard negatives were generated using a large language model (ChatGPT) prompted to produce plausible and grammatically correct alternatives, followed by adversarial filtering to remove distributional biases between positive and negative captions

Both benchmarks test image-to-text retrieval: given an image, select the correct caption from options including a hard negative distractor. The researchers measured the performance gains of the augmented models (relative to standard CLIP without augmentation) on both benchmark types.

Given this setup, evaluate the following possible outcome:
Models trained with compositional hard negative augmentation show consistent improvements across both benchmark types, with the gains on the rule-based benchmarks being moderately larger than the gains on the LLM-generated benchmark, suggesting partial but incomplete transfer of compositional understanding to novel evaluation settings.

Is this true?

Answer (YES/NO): NO